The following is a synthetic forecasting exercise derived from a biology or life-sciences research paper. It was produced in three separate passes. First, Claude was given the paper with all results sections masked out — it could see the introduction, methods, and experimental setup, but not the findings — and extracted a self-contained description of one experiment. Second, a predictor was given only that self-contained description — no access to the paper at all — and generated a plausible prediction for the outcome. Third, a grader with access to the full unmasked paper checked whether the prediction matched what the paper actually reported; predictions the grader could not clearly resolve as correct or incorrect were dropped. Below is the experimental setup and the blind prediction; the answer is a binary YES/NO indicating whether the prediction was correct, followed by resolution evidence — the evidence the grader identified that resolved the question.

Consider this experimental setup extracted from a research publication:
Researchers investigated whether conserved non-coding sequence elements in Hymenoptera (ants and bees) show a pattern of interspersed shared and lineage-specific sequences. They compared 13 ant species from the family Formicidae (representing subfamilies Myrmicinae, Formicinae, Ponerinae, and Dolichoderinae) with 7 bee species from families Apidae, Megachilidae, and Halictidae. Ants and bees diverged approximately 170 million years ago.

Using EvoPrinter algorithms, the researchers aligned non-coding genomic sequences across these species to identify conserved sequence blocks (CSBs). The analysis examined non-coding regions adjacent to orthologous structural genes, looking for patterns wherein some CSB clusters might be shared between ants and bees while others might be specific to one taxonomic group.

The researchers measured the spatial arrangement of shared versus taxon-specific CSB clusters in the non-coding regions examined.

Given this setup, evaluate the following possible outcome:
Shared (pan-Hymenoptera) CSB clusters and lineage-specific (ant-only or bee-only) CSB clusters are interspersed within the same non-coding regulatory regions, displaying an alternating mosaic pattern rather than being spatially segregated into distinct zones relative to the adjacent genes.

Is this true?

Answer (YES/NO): YES